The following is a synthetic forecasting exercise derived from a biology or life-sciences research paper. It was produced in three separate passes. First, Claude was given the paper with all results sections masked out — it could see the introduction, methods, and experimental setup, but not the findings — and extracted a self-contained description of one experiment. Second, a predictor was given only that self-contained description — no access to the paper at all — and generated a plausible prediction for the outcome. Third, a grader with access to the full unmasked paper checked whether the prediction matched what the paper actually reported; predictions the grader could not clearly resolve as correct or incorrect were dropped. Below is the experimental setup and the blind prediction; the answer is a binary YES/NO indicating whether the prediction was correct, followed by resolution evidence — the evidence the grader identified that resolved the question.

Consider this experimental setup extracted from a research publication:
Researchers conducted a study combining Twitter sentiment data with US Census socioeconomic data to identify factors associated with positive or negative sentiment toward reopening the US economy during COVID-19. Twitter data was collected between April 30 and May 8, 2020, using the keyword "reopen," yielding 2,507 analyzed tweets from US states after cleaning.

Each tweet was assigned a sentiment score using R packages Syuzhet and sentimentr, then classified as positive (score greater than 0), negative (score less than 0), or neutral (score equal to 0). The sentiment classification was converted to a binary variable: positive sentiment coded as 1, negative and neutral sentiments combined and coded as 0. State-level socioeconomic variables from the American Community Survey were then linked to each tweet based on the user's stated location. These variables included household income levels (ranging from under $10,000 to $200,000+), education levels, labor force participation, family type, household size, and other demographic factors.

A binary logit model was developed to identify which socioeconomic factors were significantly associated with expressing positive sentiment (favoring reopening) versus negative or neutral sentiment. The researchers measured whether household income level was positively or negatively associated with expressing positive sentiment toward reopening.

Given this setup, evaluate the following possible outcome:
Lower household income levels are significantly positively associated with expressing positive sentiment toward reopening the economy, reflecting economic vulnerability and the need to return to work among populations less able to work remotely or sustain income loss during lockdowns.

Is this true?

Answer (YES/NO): YES